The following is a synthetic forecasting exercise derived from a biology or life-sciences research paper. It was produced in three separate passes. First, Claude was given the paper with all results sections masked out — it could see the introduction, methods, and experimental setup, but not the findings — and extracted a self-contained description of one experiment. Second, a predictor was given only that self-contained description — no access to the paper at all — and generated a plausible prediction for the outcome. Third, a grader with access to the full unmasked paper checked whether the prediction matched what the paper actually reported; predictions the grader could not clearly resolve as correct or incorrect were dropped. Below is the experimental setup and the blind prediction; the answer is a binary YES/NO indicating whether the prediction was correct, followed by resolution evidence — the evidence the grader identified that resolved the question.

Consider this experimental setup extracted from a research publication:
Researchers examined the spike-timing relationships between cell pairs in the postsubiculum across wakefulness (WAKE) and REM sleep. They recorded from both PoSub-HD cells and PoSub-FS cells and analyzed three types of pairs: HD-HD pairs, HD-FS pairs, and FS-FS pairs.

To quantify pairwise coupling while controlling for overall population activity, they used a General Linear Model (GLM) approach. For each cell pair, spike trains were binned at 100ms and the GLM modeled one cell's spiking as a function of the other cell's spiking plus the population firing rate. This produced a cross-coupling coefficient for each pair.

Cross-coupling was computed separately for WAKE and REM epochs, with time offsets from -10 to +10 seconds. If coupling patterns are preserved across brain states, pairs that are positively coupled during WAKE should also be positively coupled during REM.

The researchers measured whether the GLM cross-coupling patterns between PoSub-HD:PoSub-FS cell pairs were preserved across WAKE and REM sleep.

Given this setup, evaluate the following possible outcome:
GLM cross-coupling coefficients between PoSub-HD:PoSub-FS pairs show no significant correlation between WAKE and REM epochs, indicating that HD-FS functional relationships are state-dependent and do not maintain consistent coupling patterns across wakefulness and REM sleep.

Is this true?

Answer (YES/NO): NO